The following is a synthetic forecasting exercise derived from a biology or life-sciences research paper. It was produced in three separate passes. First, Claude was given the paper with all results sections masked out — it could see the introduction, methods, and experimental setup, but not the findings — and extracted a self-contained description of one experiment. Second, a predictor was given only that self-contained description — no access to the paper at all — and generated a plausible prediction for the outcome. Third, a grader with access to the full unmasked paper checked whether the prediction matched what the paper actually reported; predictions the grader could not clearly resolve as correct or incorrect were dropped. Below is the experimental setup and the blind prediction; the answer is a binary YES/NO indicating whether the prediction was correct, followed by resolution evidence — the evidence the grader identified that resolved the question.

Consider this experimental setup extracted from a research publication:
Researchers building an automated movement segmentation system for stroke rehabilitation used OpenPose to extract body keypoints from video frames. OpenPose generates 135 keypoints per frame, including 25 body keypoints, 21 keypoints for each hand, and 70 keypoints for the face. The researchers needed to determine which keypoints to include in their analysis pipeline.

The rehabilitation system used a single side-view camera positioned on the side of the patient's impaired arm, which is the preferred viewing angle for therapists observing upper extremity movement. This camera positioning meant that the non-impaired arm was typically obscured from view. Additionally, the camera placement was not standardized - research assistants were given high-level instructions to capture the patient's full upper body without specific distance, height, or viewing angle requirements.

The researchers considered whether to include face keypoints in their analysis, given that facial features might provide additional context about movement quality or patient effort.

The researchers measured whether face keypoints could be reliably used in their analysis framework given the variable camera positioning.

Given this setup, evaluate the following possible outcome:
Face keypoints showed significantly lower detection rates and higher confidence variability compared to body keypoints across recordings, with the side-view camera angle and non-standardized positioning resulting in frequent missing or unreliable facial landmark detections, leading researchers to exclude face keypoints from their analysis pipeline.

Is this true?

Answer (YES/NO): NO